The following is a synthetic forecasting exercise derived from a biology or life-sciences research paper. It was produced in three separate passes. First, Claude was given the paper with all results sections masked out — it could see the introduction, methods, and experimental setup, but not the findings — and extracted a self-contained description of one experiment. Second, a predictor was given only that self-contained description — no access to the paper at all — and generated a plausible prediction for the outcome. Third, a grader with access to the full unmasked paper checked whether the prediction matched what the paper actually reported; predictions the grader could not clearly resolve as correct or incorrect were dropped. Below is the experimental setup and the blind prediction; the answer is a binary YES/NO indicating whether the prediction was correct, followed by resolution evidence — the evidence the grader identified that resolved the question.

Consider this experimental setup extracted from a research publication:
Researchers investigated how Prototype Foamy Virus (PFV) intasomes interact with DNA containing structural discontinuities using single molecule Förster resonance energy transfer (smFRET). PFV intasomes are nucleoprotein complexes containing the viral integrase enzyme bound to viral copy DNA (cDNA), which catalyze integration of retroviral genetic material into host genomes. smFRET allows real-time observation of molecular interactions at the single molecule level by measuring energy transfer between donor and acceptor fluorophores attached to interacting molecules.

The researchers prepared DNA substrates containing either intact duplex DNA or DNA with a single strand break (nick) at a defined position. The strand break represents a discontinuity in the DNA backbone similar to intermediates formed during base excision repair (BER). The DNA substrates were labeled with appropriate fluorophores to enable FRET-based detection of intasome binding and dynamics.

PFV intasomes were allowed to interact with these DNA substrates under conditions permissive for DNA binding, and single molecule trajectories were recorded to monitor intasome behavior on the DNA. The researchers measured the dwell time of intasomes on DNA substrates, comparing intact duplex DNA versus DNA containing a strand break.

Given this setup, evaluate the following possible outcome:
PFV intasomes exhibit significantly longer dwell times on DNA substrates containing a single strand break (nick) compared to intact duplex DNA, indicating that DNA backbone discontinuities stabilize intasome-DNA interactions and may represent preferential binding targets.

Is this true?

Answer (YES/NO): NO